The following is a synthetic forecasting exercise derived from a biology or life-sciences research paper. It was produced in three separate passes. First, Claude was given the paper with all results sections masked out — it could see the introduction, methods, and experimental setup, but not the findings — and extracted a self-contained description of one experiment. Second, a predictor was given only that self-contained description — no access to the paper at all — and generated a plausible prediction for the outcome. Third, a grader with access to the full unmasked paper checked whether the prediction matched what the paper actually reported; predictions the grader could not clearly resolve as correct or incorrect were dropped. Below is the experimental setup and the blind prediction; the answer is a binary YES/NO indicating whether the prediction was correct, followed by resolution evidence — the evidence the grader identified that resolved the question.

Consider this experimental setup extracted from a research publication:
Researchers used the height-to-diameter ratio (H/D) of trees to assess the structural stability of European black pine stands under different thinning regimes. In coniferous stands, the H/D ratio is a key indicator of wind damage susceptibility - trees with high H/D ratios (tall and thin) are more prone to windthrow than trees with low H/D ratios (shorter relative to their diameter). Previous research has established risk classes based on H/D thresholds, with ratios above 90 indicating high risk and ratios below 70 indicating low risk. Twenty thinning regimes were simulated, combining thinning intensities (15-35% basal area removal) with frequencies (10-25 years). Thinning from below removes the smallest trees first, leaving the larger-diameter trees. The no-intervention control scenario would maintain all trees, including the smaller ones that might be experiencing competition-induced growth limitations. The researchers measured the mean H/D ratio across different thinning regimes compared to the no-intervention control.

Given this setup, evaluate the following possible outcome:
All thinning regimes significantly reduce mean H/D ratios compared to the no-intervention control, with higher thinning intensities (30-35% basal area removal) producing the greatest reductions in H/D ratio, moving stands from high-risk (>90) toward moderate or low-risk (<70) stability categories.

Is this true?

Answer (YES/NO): NO